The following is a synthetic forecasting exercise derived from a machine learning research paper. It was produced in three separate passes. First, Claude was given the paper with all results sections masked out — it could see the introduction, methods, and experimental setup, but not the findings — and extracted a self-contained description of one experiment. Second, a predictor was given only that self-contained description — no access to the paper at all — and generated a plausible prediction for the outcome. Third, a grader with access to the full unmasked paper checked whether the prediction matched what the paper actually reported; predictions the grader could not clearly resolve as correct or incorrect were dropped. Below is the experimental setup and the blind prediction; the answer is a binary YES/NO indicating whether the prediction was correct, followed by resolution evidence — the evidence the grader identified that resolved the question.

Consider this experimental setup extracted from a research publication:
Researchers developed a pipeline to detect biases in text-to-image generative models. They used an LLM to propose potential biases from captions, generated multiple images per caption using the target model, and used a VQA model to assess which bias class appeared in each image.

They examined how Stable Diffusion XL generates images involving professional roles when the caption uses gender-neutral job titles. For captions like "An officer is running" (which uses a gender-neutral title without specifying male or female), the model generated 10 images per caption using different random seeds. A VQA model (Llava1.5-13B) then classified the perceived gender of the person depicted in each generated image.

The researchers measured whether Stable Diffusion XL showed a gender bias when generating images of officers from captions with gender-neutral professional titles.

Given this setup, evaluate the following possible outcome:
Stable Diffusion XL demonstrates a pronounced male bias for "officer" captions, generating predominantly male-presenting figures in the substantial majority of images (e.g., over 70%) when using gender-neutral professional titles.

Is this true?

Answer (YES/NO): YES